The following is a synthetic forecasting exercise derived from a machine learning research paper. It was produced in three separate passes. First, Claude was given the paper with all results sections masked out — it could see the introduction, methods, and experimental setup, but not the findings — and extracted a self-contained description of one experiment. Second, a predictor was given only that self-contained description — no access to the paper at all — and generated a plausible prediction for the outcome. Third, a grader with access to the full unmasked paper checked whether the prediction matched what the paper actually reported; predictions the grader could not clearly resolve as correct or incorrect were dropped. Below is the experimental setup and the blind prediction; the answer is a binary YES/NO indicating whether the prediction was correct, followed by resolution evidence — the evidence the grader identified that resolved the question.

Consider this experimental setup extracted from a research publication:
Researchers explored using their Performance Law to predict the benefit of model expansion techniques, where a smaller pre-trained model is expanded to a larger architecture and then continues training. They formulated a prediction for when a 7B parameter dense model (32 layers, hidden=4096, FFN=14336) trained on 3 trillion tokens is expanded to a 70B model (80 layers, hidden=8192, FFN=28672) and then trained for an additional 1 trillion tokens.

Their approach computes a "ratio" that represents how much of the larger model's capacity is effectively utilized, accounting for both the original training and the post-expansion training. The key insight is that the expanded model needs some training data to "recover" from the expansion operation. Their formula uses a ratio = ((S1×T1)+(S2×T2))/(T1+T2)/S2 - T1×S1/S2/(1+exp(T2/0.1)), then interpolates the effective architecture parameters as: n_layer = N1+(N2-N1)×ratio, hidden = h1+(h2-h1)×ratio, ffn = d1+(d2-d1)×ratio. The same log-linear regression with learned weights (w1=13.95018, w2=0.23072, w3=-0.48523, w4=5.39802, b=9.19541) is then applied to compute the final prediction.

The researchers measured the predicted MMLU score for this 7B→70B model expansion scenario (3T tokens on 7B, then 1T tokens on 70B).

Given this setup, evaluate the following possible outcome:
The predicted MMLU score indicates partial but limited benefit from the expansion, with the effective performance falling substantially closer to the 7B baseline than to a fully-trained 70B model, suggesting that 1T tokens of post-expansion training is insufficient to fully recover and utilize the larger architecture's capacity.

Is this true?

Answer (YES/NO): YES